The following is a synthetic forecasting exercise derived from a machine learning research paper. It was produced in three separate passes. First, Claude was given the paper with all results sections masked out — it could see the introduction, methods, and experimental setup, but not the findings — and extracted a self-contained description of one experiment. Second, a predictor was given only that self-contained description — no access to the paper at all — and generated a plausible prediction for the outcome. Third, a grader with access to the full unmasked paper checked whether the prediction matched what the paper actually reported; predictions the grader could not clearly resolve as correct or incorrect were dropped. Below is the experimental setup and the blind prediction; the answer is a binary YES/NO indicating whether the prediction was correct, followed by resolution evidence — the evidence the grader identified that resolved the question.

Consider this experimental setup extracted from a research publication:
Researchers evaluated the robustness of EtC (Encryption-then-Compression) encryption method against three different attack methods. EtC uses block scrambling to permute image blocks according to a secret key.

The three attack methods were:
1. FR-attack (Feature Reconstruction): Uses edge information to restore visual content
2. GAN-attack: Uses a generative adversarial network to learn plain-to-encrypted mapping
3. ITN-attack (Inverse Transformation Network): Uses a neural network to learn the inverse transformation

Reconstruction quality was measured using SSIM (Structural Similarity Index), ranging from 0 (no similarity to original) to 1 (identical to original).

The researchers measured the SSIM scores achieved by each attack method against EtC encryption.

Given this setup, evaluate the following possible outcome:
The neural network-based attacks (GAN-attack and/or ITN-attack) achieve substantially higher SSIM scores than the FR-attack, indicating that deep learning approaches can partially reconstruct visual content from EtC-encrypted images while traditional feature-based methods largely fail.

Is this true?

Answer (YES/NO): NO